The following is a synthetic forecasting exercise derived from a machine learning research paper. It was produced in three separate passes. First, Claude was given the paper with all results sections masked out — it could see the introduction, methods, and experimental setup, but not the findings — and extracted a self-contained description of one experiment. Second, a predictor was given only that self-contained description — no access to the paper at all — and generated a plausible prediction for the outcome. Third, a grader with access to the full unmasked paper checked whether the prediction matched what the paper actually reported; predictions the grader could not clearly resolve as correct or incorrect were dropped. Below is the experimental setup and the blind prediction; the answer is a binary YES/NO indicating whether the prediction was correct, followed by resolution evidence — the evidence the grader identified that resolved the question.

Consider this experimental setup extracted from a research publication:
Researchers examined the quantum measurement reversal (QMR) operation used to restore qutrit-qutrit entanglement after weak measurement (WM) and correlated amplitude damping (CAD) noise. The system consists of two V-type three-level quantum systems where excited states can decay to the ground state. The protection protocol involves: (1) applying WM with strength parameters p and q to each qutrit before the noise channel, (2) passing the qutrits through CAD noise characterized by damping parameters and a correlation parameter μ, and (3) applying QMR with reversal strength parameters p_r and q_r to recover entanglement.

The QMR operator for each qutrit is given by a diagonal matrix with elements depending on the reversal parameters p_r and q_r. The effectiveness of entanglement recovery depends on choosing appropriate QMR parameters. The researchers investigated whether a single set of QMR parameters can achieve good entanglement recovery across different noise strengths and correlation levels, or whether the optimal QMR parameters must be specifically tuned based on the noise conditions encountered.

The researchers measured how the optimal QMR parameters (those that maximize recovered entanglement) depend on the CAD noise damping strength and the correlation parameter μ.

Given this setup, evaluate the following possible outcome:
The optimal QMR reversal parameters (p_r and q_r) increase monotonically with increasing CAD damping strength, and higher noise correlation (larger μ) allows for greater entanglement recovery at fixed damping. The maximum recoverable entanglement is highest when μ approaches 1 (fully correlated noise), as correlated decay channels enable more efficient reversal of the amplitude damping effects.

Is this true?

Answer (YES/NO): NO